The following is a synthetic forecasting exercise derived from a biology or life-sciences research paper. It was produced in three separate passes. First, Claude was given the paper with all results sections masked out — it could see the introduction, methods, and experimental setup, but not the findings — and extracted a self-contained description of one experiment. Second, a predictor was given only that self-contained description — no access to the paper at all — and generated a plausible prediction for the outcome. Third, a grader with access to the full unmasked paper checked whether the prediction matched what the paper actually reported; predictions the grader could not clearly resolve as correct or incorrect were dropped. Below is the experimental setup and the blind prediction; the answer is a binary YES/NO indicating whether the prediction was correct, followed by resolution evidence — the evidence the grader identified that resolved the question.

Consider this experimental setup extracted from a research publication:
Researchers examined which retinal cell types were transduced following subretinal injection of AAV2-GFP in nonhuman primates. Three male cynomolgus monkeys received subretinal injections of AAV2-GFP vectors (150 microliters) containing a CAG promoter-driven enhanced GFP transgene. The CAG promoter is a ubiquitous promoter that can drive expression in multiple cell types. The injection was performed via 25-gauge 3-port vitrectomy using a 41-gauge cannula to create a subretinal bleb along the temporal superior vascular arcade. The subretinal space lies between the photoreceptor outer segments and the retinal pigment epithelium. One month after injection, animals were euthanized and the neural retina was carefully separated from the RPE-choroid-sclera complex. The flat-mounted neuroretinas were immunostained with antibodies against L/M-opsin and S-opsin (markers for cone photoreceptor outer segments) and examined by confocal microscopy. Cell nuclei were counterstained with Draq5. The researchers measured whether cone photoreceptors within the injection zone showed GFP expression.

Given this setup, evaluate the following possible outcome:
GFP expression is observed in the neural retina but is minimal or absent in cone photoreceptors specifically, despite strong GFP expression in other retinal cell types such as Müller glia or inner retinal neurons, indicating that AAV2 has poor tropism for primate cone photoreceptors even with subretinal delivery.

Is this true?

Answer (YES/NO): NO